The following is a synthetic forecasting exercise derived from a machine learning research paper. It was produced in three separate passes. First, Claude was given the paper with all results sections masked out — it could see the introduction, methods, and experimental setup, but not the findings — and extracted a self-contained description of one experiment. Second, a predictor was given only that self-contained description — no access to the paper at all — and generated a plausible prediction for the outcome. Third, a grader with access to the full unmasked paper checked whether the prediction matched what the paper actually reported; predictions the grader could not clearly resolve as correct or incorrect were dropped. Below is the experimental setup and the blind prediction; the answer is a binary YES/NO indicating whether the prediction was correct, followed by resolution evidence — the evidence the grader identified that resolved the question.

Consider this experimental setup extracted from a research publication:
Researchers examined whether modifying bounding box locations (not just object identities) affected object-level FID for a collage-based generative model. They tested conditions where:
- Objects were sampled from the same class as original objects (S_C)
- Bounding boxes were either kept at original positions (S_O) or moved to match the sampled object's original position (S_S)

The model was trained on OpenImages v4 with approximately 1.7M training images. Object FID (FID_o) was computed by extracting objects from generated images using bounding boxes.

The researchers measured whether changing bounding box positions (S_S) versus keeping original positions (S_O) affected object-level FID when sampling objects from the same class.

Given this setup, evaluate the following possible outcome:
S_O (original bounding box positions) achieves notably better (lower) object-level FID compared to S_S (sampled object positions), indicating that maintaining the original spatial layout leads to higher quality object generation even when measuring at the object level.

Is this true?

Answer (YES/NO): NO